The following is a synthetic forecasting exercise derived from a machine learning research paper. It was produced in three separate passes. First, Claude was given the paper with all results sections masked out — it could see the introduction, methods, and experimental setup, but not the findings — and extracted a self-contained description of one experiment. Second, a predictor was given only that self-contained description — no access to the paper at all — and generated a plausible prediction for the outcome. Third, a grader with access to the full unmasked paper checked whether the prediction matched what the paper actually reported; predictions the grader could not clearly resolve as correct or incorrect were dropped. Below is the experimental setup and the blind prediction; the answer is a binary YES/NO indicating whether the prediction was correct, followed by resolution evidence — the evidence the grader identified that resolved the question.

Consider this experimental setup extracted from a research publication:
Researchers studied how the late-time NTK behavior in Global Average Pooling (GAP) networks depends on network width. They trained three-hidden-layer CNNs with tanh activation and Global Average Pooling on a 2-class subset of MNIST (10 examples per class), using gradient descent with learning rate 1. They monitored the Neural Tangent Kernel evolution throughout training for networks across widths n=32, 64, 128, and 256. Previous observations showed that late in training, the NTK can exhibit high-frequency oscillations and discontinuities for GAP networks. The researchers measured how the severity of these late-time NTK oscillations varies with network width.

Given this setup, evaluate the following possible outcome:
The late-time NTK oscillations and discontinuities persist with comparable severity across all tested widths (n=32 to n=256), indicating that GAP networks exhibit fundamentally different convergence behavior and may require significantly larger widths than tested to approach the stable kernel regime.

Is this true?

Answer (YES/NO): NO